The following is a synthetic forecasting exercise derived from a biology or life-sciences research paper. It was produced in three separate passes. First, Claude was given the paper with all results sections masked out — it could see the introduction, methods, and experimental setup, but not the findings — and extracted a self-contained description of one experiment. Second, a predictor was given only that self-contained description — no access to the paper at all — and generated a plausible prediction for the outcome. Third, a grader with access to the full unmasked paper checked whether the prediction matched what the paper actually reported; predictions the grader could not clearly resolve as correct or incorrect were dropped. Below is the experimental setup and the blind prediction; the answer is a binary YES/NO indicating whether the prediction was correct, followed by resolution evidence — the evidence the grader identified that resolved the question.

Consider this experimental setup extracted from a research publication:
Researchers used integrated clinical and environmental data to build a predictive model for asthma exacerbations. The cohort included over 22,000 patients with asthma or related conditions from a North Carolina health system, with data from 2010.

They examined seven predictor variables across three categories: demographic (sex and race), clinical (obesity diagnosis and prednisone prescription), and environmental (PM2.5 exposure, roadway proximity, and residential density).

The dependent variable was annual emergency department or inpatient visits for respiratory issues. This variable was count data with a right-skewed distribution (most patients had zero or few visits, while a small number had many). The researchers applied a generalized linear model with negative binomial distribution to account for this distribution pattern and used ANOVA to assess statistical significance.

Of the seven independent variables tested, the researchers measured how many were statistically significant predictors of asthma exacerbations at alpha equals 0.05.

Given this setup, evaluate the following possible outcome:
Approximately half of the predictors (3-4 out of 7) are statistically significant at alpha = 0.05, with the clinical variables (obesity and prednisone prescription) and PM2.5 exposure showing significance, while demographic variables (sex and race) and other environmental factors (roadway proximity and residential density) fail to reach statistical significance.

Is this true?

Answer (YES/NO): NO